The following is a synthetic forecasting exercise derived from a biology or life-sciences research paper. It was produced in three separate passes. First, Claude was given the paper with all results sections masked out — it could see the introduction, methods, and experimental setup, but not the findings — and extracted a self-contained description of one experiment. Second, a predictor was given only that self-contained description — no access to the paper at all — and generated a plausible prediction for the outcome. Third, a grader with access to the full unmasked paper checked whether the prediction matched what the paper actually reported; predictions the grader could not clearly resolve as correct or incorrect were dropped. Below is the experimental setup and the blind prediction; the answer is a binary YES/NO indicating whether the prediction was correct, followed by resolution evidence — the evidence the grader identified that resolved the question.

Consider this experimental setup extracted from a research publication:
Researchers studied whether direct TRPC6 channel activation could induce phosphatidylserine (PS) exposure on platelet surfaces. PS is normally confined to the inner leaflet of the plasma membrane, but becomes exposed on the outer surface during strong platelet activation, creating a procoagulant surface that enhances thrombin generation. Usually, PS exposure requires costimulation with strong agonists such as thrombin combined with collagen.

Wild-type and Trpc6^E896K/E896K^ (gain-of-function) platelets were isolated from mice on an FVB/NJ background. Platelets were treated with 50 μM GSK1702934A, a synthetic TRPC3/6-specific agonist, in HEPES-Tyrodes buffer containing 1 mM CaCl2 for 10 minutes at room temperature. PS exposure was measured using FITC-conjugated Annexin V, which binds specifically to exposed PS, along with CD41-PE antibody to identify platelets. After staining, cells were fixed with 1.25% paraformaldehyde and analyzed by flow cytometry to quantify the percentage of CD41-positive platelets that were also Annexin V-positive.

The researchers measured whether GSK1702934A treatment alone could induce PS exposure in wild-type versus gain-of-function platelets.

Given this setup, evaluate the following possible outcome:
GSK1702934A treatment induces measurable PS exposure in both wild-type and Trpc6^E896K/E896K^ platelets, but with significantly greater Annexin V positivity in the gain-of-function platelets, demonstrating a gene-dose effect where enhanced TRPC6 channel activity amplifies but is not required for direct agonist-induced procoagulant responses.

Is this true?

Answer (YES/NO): NO